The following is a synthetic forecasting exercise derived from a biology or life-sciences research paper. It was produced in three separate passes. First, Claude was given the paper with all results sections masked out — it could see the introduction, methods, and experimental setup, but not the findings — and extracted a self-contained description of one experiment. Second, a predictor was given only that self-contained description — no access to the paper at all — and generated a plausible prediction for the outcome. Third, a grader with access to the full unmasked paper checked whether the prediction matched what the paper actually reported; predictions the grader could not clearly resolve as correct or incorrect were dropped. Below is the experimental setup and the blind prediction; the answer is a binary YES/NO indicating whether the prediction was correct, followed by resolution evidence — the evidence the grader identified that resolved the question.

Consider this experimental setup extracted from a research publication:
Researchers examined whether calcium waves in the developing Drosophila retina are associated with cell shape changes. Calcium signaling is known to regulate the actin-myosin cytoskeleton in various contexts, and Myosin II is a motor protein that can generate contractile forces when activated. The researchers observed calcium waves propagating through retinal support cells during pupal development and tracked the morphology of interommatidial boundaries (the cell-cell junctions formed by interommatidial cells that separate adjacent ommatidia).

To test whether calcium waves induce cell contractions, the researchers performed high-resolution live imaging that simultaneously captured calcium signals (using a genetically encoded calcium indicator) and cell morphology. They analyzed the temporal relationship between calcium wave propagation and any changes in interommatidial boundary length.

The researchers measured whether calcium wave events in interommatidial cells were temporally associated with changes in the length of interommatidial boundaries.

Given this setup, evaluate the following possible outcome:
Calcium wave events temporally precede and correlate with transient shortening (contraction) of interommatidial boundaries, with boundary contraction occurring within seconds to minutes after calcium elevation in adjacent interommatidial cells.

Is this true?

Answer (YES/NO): NO